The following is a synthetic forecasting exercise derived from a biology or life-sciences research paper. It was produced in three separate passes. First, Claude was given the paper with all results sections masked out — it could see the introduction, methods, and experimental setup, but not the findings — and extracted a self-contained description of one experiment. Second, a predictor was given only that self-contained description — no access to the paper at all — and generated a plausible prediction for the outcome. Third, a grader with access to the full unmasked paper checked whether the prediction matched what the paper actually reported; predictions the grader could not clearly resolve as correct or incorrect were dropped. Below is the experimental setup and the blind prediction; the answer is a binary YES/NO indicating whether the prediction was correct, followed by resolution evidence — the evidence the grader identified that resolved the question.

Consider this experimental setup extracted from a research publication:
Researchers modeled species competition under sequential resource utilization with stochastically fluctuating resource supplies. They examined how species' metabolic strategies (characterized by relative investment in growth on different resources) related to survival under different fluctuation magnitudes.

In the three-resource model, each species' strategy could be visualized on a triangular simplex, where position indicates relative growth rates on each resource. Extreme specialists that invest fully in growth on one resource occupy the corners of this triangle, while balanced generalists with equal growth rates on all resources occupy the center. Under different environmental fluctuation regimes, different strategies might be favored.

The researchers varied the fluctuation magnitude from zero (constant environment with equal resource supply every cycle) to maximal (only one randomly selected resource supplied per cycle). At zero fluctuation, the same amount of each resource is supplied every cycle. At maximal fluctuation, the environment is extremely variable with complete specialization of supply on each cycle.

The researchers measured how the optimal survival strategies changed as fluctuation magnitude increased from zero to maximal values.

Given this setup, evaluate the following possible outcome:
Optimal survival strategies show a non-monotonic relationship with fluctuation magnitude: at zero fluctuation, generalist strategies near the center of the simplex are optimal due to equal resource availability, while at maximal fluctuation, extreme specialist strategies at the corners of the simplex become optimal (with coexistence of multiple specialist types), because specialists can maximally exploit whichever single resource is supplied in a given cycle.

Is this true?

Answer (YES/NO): NO